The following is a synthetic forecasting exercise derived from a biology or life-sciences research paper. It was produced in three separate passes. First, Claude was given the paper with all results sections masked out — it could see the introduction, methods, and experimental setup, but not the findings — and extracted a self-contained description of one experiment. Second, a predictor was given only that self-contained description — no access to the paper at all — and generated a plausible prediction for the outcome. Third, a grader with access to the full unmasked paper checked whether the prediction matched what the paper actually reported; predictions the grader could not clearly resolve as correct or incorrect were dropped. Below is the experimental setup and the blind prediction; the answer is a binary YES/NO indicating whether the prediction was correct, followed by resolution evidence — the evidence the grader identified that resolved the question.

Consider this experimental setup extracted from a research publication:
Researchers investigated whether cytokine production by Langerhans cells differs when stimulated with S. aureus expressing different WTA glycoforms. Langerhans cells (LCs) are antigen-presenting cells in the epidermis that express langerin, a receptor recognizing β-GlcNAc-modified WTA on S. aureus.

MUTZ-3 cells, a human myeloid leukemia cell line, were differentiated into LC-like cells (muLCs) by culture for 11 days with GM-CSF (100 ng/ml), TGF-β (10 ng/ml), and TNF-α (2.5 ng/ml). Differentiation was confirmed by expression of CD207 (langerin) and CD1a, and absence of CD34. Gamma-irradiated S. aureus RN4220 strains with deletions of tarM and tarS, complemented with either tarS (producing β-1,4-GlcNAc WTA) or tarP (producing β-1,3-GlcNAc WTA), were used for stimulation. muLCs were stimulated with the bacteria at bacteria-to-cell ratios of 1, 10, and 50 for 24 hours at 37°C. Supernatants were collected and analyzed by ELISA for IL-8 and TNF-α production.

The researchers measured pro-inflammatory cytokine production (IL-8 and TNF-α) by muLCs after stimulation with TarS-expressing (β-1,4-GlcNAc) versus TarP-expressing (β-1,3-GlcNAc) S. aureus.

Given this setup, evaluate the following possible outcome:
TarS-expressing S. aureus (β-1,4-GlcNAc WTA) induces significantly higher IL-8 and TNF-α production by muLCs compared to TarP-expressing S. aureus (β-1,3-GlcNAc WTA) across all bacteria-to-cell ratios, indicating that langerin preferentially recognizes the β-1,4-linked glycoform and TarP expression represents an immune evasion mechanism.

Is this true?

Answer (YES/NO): NO